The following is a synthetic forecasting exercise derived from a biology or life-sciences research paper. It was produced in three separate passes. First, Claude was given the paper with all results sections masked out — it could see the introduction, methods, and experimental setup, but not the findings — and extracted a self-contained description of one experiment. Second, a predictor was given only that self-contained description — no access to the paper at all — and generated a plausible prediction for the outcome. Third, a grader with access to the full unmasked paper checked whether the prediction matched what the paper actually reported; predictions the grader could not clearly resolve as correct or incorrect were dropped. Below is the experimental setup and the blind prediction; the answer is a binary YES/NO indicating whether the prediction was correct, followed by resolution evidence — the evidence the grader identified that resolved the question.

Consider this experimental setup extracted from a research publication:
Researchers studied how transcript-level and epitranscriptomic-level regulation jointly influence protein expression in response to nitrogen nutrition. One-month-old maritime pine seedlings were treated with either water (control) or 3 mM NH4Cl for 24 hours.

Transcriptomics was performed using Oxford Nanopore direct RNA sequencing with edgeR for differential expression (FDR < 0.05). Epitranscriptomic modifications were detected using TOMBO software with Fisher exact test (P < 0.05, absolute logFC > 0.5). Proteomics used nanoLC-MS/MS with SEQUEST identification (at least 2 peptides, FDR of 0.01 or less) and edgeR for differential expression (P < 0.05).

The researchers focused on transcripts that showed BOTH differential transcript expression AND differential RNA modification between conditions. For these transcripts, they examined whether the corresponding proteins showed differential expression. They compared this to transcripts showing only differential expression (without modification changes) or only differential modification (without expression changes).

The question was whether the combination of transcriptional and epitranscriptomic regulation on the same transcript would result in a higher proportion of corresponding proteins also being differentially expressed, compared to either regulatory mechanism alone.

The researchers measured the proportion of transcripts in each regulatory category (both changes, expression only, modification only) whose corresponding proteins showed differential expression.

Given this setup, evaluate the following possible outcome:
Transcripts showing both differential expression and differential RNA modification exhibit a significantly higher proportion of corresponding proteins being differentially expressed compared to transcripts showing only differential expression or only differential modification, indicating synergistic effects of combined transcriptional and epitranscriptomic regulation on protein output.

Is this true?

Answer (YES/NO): NO